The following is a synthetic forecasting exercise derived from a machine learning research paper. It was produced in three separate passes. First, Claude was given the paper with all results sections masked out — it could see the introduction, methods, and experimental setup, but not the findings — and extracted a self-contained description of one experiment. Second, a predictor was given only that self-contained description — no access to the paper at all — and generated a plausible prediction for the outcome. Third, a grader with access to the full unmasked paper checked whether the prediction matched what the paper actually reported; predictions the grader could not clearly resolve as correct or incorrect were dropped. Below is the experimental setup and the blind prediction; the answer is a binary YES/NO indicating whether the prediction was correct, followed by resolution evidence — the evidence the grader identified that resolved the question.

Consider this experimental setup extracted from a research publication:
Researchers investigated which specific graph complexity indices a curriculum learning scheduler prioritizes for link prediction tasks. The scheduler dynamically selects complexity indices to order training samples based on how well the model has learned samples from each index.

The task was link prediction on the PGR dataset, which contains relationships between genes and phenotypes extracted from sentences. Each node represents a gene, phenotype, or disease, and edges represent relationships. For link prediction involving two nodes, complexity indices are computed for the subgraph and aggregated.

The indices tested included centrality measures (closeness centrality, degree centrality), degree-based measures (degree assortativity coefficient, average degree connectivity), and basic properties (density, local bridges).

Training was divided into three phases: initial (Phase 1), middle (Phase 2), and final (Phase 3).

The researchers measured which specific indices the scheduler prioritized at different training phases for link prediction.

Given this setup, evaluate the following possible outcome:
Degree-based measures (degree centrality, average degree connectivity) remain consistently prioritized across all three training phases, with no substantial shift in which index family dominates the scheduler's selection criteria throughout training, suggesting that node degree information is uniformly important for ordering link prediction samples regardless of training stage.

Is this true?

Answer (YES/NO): NO